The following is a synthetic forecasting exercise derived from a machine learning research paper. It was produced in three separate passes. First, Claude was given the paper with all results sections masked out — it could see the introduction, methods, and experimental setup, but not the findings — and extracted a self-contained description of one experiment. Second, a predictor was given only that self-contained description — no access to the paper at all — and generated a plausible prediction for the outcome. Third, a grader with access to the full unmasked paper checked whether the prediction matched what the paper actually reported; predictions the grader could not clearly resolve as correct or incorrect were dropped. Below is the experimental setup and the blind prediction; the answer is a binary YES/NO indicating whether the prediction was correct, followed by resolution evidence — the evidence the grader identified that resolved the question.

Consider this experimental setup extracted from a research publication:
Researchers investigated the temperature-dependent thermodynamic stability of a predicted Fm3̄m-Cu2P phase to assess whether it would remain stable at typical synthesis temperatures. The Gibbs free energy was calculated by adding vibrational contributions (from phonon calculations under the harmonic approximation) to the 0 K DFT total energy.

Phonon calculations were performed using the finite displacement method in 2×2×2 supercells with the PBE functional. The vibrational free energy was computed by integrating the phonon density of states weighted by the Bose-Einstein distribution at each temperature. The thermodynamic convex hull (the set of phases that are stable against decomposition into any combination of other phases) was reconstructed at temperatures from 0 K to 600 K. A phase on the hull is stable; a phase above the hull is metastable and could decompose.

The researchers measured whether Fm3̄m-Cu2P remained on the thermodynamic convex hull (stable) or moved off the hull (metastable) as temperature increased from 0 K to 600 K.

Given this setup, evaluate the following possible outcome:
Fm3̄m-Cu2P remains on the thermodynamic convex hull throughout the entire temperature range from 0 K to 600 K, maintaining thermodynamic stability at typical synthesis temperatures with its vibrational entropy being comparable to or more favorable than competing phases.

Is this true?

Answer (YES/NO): YES